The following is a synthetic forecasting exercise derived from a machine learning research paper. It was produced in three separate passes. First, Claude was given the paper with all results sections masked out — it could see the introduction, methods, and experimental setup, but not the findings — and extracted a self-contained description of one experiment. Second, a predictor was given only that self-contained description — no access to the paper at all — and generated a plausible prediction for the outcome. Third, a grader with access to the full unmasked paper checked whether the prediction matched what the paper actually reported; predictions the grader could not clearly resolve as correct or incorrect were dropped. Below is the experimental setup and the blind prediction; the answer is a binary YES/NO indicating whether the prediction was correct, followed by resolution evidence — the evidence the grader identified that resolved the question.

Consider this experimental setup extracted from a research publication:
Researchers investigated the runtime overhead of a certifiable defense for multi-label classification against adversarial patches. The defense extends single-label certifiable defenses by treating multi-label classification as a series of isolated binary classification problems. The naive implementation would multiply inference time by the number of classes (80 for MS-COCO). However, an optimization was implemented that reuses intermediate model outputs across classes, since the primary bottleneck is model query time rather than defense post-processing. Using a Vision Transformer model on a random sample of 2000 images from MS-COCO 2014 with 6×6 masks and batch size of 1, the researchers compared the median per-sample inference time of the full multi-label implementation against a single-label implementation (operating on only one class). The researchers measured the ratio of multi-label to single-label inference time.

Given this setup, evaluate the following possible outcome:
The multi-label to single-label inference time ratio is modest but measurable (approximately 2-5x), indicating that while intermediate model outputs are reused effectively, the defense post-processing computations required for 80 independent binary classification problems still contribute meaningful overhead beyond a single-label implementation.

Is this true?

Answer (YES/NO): YES